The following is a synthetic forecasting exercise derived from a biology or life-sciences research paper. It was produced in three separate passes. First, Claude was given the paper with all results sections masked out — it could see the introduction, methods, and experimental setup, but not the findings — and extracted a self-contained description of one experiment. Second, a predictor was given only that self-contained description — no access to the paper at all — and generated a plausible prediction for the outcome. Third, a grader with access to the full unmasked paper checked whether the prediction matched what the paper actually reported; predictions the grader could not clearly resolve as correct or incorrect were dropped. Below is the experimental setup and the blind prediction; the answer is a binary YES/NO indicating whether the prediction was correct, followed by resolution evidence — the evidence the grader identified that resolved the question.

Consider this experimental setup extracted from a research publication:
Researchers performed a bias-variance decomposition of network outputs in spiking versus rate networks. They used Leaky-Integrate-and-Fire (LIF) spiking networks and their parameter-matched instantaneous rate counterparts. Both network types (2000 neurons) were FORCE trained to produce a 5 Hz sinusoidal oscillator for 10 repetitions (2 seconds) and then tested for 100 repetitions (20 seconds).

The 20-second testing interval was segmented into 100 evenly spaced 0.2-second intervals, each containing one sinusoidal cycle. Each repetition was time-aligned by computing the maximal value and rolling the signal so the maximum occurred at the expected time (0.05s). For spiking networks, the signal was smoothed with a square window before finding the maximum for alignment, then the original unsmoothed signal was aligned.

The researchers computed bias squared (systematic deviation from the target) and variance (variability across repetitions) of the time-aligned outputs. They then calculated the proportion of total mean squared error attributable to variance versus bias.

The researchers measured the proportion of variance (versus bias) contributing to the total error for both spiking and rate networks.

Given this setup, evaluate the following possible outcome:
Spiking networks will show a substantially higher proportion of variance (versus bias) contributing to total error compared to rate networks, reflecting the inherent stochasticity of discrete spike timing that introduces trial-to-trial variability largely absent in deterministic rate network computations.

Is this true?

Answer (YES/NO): YES